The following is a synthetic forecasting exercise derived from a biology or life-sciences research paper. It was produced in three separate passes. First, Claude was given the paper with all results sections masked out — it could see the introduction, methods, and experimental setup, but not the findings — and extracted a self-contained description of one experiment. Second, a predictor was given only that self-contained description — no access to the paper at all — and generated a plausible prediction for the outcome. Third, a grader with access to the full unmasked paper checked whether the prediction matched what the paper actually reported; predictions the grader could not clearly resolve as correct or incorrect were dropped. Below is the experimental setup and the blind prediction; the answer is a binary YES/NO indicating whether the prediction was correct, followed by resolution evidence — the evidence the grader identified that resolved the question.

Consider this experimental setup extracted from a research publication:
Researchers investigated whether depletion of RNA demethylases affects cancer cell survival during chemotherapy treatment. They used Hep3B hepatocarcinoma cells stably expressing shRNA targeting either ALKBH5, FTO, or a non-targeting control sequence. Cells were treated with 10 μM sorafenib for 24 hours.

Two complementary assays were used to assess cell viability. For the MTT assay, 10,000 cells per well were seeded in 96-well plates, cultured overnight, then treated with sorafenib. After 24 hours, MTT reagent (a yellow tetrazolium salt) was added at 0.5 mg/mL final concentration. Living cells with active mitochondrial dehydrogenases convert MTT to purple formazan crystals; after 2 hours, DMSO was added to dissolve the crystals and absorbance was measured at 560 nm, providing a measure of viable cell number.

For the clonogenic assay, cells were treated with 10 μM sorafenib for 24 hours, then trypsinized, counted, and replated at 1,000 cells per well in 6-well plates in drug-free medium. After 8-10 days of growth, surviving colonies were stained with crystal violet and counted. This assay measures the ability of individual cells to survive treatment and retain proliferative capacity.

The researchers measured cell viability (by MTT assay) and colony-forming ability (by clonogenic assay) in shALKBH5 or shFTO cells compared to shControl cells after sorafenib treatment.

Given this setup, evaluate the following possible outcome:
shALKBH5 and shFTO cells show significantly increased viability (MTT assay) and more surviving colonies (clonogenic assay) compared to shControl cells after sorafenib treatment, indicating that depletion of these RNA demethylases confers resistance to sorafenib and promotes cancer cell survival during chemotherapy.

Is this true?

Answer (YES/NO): NO